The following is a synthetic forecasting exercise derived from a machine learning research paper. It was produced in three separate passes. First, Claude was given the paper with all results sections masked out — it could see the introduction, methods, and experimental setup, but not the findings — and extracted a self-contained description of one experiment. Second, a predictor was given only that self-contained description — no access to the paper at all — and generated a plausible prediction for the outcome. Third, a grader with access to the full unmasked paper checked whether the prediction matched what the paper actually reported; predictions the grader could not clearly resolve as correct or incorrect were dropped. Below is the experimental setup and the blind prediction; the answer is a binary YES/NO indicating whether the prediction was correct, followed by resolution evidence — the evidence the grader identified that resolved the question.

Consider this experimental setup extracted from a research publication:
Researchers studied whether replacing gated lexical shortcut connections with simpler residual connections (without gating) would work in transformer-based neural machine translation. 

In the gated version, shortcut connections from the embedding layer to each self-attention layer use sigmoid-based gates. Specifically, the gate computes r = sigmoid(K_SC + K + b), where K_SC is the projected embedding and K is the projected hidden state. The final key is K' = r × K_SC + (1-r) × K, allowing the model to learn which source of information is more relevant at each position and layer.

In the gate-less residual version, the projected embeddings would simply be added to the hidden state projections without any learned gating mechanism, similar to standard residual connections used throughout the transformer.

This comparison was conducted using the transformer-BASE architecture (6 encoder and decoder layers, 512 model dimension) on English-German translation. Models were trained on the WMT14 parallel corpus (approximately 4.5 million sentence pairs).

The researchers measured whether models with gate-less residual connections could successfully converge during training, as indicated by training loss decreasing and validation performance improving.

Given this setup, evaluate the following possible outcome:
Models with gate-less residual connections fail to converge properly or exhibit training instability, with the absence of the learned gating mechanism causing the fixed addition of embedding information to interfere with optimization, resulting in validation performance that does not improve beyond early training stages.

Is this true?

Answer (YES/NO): YES